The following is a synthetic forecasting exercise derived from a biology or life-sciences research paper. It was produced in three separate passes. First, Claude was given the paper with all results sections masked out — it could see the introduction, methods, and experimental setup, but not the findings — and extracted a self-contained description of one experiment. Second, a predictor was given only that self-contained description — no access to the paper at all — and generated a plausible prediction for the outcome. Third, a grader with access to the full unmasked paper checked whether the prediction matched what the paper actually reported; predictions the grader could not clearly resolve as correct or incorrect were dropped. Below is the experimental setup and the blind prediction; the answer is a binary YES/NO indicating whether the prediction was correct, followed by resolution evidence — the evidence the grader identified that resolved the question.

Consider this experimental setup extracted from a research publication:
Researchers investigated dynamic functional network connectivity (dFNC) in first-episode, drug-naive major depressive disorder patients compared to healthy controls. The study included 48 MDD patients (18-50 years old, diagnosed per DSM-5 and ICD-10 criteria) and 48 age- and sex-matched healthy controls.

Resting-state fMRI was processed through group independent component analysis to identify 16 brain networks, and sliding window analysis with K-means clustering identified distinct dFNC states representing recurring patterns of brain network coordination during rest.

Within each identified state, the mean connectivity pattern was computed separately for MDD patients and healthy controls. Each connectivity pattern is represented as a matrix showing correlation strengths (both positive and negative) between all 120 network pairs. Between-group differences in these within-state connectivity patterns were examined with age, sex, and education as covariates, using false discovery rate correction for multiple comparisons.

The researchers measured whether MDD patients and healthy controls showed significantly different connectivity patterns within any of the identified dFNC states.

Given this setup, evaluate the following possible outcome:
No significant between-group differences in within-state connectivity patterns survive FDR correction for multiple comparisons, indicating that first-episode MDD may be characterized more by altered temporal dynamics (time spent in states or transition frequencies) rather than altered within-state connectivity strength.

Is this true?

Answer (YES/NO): YES